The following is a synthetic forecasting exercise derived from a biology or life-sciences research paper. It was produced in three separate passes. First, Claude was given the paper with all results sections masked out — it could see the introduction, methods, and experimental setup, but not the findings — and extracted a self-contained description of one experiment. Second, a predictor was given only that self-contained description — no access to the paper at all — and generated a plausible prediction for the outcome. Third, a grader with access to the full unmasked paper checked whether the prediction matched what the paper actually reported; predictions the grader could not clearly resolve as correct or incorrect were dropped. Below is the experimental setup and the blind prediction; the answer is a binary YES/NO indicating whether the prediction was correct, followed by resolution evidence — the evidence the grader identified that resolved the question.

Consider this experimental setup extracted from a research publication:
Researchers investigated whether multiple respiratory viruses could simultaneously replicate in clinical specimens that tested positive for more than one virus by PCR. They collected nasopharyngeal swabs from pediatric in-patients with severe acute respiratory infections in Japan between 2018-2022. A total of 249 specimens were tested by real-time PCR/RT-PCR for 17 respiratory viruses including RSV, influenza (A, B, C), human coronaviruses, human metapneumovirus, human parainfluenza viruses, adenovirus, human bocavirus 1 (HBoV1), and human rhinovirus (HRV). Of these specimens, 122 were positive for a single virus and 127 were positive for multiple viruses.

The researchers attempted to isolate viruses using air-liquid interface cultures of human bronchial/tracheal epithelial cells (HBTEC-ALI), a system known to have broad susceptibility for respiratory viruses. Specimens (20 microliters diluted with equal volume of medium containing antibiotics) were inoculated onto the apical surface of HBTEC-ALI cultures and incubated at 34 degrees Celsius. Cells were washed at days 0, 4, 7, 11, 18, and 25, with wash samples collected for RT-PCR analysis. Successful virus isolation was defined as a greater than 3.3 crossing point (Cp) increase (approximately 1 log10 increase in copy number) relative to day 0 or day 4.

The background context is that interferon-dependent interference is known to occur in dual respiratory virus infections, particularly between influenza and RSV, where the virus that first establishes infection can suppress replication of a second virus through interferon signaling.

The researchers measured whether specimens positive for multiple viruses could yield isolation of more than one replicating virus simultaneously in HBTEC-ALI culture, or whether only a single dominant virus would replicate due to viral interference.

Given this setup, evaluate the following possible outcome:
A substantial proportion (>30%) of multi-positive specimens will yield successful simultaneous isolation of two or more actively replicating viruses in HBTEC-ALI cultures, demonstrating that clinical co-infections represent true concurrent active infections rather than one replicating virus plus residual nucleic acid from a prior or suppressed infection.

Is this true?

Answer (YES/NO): NO